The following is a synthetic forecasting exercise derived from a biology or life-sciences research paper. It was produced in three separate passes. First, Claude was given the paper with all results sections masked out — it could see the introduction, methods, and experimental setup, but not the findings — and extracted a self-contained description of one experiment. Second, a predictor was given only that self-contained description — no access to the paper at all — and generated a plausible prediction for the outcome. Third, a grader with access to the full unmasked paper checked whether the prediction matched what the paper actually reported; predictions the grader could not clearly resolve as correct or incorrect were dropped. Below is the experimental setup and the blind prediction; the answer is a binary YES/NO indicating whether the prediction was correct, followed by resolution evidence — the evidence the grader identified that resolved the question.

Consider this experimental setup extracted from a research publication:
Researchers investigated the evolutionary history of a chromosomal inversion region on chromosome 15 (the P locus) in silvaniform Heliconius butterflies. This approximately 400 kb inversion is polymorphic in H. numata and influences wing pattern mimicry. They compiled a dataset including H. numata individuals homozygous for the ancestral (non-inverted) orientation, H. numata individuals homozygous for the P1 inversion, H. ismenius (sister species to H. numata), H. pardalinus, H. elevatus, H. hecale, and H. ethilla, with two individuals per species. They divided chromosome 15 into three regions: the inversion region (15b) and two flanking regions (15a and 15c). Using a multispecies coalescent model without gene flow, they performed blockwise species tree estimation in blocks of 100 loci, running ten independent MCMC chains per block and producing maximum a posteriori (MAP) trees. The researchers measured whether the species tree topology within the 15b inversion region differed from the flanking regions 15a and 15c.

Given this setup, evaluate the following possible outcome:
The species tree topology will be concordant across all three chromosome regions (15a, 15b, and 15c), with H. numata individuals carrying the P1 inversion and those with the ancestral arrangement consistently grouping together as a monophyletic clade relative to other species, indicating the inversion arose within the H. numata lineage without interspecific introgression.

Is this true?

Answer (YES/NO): NO